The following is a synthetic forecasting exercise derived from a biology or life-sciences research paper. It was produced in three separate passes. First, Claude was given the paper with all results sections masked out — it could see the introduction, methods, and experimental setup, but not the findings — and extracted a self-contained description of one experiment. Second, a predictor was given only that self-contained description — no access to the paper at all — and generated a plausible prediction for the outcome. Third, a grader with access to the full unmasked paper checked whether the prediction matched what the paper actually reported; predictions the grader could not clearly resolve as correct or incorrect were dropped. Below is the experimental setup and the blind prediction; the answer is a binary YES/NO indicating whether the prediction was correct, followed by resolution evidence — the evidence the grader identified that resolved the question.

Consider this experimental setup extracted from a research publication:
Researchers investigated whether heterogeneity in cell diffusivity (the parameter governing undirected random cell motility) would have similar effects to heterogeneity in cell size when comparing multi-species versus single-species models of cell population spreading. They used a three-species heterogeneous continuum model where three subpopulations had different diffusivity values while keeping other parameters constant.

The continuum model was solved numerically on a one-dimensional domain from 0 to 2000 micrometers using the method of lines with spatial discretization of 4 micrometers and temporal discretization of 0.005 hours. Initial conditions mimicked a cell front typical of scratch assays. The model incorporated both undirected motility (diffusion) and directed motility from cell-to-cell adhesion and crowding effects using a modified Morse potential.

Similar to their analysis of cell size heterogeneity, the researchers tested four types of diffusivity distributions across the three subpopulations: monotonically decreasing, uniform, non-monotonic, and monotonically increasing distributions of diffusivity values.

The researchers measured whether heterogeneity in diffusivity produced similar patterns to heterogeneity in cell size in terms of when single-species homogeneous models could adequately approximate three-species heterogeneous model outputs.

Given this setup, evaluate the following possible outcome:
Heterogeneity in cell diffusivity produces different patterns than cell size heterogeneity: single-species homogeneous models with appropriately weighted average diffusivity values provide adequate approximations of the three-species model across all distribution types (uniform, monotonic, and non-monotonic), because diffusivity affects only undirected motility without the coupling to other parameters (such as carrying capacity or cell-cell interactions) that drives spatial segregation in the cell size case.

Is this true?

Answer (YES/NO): YES